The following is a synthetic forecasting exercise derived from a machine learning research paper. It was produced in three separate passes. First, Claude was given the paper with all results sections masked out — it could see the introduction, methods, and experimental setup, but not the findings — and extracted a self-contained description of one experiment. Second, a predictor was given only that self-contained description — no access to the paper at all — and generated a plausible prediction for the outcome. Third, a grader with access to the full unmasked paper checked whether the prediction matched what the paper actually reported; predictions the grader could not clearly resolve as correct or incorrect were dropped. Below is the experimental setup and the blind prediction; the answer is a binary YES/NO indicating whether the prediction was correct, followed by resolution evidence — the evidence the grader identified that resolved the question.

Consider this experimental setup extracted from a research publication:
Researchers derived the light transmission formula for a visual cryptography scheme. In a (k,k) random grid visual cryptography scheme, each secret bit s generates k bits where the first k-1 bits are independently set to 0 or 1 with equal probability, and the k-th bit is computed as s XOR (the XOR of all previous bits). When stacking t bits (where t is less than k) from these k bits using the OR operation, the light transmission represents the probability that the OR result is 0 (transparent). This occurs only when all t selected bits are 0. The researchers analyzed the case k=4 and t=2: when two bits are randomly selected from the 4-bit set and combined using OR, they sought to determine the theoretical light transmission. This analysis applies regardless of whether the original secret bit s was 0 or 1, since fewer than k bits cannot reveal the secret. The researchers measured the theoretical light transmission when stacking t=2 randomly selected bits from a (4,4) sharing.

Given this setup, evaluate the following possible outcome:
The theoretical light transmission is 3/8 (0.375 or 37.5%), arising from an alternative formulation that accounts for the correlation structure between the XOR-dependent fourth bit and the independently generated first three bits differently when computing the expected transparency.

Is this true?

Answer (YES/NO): NO